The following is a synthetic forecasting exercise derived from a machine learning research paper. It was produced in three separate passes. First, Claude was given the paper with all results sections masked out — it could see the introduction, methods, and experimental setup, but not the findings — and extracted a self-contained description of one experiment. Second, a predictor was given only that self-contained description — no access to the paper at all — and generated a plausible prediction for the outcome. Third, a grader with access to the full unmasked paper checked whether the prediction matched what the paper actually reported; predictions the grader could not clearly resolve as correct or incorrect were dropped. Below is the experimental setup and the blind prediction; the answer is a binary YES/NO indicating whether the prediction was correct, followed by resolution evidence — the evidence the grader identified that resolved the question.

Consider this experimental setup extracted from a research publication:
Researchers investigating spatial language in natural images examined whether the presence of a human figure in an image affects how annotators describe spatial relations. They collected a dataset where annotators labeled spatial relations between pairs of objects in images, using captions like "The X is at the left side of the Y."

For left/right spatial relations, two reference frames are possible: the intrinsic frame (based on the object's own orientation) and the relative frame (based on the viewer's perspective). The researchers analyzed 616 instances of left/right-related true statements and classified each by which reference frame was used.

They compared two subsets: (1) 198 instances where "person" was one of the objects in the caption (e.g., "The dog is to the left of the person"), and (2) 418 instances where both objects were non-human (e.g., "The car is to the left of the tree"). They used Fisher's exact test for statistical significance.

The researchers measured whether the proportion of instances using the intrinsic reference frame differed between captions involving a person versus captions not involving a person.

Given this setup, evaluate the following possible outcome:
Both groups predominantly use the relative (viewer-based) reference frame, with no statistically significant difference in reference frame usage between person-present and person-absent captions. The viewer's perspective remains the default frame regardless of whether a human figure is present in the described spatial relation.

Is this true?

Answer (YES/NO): NO